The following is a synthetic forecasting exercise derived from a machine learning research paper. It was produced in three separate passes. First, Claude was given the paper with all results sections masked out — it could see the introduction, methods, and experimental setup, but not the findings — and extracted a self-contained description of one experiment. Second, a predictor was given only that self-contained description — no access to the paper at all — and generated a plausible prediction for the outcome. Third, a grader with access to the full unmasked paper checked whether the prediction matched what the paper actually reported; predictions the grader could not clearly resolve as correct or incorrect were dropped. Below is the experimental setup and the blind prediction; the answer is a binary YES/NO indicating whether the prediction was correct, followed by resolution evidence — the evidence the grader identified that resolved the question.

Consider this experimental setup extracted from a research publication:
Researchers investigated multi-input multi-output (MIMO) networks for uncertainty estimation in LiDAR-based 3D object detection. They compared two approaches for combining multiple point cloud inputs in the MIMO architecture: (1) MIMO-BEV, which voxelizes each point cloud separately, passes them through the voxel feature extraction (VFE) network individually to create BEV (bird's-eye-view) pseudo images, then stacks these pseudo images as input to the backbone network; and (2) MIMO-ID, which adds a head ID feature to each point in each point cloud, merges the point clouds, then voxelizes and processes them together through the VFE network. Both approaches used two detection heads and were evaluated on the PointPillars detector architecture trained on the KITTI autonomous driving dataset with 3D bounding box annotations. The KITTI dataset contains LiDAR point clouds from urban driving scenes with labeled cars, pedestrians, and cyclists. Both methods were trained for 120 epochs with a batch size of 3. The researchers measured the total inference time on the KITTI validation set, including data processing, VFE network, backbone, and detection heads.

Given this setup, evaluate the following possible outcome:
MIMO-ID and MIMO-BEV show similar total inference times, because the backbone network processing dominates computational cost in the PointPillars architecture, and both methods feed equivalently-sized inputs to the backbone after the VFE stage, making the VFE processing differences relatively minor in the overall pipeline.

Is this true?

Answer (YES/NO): NO